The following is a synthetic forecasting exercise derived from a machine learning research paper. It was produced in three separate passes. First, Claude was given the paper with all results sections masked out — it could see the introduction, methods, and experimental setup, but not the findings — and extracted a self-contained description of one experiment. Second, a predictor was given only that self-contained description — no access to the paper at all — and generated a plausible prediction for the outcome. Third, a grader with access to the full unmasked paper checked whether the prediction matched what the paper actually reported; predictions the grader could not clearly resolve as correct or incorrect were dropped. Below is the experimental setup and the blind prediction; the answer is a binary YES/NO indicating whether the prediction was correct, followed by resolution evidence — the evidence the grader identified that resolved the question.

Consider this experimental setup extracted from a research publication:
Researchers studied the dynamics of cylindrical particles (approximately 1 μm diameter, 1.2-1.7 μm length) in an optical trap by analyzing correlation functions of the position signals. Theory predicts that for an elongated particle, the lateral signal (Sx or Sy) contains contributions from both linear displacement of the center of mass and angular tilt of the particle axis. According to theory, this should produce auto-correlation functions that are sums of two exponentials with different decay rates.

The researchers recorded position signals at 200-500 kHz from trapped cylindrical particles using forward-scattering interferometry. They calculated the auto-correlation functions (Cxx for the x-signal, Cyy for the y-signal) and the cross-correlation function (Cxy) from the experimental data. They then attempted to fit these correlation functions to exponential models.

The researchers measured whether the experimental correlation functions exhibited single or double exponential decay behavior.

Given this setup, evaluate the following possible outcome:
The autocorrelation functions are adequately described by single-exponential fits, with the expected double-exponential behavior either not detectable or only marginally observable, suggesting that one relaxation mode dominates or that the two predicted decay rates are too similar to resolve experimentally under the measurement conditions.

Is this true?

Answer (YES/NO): YES